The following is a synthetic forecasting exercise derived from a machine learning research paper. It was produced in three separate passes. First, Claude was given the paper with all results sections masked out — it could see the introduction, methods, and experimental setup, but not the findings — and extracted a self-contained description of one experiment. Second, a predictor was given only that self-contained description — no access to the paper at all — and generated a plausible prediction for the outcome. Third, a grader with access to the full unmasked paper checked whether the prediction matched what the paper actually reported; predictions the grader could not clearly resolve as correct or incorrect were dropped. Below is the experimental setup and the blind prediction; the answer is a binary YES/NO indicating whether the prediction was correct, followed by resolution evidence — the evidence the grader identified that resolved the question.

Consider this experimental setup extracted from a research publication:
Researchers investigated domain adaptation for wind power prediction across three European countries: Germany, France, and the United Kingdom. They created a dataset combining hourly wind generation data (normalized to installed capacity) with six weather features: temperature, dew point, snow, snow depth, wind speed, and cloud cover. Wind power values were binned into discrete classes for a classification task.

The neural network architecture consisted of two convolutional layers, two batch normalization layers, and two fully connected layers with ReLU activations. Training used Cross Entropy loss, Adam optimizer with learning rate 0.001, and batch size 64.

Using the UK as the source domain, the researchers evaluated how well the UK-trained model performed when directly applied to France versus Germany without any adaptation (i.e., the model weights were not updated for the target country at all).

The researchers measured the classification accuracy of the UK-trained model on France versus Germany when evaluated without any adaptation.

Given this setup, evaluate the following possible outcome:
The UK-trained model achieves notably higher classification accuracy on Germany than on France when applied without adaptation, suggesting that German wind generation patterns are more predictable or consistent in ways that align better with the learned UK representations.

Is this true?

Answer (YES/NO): NO